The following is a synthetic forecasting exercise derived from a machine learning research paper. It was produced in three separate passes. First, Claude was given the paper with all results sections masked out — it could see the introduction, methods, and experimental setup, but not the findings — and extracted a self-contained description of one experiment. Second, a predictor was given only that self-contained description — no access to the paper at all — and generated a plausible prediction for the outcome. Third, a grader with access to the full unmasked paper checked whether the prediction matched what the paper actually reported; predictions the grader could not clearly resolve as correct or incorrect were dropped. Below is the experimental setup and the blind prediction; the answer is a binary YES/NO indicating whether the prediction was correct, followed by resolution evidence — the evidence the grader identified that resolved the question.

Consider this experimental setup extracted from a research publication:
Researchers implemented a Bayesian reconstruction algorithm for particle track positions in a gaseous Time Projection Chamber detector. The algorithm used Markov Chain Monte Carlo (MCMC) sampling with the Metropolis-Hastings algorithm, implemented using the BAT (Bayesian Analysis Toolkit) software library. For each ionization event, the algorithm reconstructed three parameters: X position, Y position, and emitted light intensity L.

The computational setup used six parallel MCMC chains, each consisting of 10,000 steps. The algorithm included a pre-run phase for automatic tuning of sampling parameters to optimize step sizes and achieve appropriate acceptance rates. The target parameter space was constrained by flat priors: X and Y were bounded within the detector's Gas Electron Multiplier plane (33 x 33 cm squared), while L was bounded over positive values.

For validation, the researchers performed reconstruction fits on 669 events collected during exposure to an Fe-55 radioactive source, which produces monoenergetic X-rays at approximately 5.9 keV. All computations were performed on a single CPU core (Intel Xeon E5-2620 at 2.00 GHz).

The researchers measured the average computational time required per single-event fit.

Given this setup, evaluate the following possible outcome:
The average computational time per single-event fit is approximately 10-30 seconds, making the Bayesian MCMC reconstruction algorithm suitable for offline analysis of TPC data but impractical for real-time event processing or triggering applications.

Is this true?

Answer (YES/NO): NO